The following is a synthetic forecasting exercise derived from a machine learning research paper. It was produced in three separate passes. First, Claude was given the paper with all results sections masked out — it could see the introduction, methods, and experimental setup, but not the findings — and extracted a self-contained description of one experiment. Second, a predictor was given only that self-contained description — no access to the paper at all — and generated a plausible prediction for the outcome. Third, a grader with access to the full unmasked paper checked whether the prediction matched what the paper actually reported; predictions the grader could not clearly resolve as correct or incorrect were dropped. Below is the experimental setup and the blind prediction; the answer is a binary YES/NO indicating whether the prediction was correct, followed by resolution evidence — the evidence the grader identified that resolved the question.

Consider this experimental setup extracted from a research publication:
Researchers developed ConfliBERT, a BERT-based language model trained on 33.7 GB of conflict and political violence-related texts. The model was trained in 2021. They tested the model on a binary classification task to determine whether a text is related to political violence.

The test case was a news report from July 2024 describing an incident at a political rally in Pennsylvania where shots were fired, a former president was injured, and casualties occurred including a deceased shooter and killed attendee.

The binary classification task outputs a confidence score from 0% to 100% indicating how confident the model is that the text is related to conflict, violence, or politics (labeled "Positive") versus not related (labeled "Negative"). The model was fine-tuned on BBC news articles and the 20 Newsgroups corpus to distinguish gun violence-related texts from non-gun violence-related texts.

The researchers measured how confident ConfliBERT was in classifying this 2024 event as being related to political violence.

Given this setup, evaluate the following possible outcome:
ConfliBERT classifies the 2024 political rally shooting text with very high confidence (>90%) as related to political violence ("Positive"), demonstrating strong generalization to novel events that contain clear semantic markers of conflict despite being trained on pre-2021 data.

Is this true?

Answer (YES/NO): YES